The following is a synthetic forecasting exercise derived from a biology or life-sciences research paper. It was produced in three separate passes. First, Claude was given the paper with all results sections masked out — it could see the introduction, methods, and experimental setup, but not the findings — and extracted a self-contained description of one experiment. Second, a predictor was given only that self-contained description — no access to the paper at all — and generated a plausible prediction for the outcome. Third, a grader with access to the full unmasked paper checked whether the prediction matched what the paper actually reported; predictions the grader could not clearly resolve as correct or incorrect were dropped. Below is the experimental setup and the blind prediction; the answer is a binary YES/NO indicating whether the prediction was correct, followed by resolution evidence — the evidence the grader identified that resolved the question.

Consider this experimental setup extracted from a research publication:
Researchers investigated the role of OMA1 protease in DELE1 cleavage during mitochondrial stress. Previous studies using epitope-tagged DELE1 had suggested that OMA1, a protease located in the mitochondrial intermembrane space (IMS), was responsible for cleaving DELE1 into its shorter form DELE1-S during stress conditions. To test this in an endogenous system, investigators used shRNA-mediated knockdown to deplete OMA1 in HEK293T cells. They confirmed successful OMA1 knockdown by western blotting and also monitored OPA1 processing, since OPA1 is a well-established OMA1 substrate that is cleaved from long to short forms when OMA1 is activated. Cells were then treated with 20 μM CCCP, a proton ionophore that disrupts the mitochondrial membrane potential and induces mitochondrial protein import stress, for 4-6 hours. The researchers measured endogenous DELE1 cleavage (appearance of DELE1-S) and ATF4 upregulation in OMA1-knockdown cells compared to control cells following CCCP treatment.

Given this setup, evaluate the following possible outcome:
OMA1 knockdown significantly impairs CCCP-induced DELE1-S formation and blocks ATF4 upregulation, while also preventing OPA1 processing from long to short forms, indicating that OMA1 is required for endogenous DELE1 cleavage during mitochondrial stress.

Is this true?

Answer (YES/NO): NO